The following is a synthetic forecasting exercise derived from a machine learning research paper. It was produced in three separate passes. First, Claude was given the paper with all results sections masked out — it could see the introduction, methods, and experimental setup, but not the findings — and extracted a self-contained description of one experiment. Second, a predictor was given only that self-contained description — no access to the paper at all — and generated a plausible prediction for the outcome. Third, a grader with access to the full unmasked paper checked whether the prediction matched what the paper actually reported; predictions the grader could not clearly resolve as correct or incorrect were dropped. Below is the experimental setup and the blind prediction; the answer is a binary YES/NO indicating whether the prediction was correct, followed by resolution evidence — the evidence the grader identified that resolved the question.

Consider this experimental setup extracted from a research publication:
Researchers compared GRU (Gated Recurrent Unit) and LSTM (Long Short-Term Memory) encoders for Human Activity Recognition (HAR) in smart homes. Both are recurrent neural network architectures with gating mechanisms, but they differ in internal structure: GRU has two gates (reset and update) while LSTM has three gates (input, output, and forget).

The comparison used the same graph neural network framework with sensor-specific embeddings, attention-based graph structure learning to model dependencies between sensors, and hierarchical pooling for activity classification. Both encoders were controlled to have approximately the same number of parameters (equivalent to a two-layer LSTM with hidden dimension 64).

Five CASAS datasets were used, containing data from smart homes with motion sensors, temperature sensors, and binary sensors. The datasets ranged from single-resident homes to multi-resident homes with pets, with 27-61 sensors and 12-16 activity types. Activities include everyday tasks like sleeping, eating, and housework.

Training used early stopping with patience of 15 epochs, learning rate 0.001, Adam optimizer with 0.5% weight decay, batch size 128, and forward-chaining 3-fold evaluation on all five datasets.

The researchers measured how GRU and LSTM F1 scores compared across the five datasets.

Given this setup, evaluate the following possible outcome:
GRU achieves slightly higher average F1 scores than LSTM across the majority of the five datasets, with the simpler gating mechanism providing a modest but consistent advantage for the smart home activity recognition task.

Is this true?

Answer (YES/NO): YES